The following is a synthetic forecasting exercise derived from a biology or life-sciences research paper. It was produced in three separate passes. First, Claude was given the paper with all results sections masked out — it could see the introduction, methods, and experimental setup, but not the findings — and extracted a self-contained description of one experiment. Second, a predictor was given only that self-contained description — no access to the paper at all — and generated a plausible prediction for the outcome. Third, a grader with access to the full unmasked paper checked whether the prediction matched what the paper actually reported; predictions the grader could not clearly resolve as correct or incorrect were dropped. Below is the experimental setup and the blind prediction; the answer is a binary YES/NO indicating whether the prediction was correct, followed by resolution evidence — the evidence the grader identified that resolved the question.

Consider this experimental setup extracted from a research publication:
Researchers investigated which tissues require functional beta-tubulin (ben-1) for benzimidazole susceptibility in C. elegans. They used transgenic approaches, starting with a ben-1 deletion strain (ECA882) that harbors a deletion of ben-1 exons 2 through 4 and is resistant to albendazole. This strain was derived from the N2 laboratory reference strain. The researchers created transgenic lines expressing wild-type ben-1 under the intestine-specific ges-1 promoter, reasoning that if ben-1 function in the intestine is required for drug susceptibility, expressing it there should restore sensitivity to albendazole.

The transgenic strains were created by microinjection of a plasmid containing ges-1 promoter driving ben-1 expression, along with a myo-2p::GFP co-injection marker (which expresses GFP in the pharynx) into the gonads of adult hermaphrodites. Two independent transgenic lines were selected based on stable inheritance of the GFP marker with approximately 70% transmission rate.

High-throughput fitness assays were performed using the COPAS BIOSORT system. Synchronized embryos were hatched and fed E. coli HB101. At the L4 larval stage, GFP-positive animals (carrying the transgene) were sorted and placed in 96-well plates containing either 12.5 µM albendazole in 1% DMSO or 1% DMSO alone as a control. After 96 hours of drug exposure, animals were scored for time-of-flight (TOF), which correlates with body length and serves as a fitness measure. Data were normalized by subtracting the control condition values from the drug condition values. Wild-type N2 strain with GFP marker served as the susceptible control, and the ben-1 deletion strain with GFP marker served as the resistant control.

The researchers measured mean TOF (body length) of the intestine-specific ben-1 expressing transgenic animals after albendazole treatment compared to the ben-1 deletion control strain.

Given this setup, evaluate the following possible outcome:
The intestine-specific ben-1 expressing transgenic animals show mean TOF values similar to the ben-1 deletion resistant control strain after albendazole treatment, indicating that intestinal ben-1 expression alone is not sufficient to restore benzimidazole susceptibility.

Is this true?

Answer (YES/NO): YES